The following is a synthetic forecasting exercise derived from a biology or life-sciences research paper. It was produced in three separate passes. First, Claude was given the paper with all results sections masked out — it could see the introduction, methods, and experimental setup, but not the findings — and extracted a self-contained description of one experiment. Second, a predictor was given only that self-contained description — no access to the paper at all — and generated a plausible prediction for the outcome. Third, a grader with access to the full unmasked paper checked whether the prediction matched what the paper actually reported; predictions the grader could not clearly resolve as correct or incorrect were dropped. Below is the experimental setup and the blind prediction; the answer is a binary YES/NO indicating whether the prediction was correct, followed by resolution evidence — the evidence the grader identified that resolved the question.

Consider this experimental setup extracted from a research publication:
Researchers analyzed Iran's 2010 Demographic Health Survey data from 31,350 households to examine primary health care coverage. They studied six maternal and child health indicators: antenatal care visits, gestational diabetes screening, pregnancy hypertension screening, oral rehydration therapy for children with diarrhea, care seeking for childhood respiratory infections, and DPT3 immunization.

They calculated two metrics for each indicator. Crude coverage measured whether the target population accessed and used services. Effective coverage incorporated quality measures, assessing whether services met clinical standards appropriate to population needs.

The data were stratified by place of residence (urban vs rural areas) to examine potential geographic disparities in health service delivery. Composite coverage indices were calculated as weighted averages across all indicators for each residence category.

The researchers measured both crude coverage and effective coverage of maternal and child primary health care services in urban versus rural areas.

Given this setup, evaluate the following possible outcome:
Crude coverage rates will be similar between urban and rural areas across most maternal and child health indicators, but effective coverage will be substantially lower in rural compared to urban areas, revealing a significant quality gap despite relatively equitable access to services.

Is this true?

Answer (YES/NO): NO